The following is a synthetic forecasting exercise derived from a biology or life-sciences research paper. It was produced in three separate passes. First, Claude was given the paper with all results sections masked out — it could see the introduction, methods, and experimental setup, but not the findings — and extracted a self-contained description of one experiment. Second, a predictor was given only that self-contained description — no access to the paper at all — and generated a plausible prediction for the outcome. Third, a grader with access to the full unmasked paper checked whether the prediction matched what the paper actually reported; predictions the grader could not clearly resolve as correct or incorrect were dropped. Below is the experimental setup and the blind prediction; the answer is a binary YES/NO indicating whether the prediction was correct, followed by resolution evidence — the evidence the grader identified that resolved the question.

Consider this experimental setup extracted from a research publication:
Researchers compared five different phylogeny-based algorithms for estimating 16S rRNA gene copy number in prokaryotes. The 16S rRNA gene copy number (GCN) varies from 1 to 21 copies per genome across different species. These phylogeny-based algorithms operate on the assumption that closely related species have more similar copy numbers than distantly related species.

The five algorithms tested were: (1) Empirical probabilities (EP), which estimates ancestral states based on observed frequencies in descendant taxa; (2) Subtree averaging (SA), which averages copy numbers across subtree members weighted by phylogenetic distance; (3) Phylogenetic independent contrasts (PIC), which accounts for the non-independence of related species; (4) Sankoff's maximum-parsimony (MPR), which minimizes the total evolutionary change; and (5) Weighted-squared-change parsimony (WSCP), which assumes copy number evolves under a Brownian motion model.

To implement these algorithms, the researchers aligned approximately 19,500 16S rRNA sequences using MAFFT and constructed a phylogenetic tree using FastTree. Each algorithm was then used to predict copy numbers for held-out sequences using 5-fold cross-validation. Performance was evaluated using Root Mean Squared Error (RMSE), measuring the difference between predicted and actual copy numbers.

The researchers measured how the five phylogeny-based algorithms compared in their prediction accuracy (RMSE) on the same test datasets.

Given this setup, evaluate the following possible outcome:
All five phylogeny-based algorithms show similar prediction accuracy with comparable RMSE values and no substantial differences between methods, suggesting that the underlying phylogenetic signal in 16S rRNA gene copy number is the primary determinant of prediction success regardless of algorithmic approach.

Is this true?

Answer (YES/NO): NO